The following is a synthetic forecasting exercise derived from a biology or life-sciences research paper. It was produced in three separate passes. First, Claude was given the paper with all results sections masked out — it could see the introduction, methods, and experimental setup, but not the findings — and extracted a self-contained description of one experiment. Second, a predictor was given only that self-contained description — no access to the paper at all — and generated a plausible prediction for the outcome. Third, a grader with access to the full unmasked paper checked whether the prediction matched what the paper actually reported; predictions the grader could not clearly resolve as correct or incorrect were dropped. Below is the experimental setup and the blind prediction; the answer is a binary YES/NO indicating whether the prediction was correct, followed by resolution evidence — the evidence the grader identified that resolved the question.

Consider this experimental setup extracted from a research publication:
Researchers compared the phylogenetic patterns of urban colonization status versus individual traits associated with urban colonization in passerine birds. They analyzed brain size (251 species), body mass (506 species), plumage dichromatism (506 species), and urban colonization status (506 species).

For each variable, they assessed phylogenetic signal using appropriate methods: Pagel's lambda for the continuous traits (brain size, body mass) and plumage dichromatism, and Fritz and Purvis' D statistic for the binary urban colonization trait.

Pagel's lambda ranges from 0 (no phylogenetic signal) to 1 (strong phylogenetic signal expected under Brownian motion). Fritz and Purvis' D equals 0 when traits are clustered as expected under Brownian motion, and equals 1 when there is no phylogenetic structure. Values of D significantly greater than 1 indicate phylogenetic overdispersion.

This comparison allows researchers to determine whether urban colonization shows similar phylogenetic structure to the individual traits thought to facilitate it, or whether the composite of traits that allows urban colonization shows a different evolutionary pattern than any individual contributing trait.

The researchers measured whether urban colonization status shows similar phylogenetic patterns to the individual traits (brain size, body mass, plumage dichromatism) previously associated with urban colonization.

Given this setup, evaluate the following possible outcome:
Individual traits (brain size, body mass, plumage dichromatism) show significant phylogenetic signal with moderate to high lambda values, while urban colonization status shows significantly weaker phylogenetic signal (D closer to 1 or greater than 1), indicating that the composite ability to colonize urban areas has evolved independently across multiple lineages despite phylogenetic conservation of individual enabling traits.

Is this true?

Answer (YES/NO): YES